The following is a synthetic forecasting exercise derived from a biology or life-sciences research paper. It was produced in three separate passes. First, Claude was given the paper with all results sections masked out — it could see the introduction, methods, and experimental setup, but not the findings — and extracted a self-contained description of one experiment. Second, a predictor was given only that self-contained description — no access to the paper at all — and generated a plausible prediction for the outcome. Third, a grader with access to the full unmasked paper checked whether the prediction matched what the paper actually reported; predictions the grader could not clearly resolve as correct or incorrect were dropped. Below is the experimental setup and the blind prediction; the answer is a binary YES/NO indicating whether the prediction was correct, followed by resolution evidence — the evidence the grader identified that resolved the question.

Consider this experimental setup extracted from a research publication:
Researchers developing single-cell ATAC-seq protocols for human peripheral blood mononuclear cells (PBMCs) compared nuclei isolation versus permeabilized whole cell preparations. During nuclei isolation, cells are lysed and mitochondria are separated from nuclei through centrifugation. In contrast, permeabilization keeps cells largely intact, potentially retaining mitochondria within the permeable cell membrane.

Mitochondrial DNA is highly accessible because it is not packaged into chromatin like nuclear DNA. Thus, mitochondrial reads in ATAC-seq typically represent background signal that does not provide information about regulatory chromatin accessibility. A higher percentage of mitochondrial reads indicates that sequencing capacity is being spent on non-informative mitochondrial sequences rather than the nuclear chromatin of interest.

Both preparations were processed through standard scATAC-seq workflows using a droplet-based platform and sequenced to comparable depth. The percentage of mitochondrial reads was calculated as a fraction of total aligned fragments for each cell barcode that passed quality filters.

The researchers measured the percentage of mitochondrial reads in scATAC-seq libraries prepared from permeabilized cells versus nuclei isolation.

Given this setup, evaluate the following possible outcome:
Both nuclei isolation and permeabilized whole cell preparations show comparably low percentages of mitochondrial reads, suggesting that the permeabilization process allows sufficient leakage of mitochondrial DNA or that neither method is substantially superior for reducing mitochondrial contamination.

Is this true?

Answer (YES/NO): NO